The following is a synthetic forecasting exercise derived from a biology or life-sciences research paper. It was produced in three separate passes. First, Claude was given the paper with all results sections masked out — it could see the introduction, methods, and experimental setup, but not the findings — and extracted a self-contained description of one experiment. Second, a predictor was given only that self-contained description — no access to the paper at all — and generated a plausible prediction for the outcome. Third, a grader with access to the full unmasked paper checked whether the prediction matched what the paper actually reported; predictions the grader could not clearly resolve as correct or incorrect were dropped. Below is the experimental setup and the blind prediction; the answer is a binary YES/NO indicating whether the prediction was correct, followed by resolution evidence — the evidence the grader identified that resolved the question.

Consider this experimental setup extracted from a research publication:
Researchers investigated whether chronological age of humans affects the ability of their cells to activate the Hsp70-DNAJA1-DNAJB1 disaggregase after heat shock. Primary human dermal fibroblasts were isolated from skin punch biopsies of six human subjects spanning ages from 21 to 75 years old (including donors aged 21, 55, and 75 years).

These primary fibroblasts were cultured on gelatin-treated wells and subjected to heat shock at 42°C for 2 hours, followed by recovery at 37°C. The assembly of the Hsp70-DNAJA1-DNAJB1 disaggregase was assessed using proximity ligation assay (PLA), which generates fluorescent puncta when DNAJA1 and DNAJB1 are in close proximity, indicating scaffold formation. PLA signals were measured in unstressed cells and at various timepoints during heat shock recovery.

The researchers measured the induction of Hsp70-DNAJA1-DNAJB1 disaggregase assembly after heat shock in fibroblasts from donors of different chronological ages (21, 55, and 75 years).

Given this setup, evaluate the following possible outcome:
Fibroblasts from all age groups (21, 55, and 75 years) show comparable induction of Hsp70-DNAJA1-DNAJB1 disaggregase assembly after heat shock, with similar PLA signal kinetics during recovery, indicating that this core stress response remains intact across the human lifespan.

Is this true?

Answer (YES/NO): YES